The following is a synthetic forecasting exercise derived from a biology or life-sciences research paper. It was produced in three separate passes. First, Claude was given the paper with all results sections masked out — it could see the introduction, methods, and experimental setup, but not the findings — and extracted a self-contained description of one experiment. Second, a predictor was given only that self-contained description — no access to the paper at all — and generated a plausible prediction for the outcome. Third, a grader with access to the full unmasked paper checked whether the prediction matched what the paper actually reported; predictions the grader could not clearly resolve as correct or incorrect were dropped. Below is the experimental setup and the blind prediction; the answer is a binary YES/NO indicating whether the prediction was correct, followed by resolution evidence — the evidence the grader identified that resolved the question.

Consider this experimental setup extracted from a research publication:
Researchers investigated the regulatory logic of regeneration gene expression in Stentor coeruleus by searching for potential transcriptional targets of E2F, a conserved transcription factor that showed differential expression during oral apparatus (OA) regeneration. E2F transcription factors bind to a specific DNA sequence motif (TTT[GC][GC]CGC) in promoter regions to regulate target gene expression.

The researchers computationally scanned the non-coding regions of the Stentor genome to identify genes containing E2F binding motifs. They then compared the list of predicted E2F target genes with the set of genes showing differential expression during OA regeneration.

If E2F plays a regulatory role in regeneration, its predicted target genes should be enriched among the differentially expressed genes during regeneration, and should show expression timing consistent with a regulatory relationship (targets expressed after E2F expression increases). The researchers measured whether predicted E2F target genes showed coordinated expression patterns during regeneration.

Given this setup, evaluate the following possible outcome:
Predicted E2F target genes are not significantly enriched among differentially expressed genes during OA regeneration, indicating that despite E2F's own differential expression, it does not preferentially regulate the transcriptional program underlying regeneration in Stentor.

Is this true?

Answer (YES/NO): NO